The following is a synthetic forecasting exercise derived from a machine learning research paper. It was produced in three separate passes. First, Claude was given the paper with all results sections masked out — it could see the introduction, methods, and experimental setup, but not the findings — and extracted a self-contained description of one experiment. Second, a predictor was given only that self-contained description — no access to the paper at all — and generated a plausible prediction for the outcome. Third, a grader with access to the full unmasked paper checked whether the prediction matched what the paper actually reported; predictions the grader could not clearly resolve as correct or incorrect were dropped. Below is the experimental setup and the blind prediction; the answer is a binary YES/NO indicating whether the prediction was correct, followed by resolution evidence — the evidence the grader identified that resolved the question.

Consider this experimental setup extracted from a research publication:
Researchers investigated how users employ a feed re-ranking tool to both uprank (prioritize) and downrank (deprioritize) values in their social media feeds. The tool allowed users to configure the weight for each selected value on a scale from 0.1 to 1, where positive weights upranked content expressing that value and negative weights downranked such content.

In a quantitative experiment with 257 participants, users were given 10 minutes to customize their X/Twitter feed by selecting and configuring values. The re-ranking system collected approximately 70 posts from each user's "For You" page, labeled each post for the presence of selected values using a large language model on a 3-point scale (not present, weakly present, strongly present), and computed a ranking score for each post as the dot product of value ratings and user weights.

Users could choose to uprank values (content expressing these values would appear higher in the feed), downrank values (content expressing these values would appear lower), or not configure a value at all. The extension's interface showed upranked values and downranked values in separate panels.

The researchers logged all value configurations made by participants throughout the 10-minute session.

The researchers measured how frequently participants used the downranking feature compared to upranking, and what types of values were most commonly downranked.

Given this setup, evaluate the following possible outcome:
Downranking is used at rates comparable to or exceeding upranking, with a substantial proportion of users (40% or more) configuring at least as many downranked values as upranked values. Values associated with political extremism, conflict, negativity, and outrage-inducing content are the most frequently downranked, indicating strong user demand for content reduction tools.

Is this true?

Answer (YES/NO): NO